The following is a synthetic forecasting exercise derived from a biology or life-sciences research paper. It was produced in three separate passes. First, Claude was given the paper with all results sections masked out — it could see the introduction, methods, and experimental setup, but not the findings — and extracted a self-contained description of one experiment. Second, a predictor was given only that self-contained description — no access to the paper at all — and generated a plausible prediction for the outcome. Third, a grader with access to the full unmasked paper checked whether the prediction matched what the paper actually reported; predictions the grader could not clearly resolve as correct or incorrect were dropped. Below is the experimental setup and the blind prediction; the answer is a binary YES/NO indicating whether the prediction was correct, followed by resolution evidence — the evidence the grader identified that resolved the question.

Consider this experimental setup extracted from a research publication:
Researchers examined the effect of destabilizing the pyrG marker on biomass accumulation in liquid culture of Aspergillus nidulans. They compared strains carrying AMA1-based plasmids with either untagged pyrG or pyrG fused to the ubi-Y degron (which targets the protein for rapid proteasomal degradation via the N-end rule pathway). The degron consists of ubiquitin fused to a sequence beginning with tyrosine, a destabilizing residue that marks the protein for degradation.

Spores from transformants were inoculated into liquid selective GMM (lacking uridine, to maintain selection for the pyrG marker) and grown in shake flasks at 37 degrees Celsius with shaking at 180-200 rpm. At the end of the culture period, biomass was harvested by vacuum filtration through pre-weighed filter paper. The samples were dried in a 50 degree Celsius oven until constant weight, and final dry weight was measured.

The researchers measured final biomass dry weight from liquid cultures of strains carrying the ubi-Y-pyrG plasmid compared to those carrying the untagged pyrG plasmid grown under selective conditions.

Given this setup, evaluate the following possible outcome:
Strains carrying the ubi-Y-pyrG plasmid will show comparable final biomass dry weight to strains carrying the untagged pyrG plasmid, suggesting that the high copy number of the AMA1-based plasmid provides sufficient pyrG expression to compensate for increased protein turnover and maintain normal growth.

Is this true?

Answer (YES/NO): YES